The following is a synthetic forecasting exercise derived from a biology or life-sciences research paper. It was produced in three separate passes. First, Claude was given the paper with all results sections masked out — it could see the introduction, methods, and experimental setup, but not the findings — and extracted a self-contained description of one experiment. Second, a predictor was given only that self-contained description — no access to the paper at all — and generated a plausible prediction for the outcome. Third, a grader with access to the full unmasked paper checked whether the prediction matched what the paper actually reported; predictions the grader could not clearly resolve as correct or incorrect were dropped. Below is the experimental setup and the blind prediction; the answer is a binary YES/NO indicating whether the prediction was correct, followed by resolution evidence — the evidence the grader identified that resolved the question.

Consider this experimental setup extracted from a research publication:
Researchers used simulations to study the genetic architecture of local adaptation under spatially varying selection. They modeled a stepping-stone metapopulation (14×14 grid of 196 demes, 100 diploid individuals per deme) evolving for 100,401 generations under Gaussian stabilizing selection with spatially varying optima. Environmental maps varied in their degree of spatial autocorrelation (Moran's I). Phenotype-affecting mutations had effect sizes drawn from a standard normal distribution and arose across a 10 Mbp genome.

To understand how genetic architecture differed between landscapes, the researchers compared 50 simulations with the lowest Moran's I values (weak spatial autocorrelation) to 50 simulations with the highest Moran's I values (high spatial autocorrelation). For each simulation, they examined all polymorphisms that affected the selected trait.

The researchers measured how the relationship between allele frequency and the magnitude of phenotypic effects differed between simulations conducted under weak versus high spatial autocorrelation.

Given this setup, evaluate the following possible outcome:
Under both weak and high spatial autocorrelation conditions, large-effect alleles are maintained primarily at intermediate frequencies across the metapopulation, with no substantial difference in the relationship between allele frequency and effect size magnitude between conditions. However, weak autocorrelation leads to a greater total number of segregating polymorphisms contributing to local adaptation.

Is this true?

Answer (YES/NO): NO